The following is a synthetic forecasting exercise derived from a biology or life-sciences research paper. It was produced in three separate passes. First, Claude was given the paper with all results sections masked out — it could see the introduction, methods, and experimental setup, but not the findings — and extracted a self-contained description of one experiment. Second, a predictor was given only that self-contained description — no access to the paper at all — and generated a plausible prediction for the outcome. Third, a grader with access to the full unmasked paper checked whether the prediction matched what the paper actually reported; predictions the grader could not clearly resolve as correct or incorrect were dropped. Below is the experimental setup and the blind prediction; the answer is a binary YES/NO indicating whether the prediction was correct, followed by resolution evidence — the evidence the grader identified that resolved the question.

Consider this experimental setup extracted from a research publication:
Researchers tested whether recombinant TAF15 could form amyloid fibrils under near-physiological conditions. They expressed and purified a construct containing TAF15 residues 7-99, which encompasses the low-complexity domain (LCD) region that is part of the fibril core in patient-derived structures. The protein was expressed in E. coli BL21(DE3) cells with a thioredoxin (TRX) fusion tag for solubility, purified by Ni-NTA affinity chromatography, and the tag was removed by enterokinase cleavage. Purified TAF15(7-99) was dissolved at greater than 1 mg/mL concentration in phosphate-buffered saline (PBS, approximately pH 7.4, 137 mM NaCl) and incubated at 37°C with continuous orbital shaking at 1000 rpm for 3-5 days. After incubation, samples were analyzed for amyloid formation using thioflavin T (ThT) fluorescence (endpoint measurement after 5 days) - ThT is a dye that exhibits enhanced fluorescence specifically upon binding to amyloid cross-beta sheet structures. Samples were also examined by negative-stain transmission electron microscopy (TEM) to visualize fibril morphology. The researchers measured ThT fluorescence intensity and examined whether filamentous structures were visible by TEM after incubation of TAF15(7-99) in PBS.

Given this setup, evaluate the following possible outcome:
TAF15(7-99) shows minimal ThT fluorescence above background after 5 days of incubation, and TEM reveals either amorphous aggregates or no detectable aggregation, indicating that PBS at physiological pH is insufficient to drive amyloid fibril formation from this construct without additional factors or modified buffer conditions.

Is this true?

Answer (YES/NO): NO